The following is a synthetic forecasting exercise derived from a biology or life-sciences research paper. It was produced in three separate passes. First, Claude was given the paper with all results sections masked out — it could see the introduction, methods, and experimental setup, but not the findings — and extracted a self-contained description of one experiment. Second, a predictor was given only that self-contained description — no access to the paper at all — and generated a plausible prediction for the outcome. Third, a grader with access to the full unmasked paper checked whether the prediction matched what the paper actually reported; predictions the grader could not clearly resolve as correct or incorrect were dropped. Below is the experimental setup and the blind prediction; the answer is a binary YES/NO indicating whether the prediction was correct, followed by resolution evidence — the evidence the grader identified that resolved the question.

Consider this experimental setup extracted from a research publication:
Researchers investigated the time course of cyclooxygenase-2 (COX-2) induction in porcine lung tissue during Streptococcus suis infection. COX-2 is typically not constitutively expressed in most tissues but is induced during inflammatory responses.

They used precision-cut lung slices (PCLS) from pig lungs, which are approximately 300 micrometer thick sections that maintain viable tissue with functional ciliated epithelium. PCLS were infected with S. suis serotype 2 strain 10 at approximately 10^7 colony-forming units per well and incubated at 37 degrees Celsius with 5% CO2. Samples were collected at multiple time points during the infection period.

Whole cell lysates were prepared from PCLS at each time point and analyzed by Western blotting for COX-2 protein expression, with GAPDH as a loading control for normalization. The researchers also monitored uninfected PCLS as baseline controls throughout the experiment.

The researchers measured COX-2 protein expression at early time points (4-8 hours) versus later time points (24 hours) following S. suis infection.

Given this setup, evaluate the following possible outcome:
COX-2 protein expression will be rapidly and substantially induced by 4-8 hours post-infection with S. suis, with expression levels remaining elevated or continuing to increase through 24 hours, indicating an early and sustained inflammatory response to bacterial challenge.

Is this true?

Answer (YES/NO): NO